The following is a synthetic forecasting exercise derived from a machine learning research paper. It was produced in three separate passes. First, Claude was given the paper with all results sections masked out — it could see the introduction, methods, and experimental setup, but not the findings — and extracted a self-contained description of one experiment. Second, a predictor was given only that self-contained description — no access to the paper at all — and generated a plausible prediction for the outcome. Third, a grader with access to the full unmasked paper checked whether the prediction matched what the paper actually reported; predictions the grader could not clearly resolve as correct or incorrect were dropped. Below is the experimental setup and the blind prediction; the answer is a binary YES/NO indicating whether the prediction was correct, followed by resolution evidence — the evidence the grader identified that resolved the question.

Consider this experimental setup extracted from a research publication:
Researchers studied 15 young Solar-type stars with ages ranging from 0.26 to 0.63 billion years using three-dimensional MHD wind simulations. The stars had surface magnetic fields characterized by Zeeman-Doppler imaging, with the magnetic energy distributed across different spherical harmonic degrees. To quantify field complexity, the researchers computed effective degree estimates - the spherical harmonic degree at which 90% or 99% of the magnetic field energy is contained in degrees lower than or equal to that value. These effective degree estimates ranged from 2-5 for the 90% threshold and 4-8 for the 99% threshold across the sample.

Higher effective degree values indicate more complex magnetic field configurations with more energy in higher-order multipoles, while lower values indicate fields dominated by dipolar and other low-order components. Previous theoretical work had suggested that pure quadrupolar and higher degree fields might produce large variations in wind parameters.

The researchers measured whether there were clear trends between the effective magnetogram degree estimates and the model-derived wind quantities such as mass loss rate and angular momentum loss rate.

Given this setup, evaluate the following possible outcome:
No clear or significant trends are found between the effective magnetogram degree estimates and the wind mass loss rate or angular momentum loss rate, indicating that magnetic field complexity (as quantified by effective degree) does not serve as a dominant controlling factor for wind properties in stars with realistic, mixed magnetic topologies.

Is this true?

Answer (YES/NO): YES